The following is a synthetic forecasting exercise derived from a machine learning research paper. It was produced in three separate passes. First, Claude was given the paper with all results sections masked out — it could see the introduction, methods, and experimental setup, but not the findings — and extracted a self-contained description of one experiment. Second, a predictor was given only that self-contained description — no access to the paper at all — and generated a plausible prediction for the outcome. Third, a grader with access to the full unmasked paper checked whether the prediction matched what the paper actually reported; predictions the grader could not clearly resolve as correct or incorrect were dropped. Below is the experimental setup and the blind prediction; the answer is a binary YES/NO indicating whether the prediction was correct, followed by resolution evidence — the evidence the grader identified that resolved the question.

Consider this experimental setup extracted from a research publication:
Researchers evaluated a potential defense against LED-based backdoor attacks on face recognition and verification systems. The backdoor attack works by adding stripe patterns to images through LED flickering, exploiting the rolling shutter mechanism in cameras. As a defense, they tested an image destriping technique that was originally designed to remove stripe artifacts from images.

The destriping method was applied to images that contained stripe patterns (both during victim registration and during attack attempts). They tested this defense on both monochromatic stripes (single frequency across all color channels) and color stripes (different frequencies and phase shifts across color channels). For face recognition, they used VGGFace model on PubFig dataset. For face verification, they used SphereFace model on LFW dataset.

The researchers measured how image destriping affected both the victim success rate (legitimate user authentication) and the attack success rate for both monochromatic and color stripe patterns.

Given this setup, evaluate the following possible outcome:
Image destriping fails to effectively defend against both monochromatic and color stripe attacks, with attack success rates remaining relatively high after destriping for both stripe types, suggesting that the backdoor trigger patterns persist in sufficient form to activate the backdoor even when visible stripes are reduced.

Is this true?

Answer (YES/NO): NO